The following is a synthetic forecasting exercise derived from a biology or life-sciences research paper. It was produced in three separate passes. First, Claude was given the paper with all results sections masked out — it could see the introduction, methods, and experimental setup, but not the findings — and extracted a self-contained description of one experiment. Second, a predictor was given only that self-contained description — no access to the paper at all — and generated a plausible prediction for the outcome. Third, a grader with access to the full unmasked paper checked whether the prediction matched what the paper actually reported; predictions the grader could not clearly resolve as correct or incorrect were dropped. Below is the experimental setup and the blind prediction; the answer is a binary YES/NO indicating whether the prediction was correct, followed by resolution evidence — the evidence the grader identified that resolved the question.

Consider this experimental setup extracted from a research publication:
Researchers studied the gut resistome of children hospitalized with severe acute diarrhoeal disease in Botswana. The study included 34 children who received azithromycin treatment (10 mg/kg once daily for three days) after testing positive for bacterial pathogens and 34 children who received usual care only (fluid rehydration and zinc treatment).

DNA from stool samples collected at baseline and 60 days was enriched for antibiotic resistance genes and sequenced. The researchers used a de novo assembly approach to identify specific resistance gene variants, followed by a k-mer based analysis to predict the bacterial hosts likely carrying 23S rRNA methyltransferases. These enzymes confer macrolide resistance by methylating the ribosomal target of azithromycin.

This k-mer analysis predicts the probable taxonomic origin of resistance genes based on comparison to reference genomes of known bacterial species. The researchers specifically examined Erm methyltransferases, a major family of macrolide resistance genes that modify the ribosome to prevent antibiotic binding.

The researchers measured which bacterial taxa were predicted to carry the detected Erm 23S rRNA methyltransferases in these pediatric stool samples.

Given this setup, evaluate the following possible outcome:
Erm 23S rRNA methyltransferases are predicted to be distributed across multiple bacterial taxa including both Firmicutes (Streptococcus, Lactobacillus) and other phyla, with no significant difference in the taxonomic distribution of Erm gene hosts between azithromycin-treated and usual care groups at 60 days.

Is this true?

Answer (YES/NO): NO